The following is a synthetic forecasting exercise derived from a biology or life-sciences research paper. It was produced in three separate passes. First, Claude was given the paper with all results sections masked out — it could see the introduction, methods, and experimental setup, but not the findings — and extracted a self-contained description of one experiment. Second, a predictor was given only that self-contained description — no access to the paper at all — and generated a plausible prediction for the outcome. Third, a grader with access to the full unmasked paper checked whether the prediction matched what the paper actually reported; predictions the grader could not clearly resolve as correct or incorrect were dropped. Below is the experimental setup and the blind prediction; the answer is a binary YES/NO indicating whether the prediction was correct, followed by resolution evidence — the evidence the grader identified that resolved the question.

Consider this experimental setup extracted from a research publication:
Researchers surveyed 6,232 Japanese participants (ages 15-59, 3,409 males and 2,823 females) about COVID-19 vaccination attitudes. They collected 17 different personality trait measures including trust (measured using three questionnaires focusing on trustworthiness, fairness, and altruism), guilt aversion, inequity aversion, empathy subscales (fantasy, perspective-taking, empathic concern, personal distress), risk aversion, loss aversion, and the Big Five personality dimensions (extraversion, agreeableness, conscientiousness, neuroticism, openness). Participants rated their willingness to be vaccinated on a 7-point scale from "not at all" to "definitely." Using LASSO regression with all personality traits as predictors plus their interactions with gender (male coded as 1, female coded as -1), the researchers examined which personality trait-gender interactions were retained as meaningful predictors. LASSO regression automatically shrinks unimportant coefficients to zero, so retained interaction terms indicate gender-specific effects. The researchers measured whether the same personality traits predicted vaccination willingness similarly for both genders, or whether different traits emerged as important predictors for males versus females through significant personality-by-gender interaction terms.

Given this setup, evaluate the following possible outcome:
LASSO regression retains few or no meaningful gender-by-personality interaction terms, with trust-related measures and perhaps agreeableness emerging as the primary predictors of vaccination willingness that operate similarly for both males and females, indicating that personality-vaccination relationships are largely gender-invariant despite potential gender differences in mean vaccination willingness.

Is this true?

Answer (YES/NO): NO